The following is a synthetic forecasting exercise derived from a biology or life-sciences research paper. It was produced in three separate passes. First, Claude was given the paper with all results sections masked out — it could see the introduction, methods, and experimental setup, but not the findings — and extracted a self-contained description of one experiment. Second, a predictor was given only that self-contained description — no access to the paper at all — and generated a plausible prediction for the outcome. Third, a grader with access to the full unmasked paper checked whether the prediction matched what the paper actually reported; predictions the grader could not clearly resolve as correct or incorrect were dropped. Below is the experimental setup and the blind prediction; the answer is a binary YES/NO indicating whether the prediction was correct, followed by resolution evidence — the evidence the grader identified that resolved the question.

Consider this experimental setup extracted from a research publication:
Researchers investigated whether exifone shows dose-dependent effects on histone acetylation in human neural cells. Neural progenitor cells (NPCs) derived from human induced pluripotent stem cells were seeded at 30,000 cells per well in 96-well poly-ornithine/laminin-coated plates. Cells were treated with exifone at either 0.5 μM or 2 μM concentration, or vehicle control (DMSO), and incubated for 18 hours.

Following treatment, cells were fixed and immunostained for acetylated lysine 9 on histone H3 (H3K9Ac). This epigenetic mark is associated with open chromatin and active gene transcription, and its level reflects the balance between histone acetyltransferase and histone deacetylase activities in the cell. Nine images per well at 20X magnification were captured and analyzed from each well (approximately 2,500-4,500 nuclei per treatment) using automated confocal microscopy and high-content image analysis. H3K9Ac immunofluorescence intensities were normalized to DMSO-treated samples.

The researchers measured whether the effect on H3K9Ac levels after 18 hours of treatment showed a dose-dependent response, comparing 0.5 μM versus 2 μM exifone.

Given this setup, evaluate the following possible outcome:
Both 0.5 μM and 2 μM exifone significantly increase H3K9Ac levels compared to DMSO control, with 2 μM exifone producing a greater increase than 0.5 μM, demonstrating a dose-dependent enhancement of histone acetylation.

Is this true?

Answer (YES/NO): NO